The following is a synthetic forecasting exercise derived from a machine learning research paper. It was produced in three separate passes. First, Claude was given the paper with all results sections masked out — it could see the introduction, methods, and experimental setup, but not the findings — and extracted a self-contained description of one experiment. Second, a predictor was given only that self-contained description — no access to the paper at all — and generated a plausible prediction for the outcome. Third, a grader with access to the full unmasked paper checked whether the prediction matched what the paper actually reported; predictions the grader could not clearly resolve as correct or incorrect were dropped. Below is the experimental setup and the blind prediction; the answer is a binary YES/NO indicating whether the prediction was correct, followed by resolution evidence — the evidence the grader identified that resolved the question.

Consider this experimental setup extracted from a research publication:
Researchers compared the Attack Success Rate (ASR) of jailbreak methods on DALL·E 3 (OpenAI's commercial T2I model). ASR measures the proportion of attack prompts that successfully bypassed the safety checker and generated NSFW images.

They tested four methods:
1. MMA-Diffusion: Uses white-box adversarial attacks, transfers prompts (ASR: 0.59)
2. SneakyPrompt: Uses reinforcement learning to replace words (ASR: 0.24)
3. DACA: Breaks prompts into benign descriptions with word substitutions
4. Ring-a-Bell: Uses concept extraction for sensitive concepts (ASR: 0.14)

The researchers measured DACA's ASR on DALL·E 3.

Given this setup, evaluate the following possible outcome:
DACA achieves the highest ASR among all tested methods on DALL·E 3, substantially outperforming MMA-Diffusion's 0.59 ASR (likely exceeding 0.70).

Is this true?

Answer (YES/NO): YES